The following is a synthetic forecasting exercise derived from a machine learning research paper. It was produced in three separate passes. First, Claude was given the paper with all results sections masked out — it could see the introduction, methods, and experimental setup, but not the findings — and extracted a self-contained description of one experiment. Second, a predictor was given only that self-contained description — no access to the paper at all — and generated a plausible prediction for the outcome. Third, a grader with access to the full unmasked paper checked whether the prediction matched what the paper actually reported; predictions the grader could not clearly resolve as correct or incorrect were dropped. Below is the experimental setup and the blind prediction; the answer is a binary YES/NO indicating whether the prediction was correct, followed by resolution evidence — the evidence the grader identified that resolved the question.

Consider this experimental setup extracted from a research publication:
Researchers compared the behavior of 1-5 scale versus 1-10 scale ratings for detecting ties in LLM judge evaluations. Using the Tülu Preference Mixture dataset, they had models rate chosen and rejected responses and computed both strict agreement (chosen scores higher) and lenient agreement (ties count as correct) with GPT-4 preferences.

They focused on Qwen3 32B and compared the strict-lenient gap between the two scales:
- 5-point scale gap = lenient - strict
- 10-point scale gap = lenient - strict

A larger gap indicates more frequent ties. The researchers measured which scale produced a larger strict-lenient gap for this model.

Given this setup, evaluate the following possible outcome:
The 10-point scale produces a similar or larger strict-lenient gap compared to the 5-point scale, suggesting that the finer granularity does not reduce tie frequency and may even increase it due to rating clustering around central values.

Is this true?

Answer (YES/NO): NO